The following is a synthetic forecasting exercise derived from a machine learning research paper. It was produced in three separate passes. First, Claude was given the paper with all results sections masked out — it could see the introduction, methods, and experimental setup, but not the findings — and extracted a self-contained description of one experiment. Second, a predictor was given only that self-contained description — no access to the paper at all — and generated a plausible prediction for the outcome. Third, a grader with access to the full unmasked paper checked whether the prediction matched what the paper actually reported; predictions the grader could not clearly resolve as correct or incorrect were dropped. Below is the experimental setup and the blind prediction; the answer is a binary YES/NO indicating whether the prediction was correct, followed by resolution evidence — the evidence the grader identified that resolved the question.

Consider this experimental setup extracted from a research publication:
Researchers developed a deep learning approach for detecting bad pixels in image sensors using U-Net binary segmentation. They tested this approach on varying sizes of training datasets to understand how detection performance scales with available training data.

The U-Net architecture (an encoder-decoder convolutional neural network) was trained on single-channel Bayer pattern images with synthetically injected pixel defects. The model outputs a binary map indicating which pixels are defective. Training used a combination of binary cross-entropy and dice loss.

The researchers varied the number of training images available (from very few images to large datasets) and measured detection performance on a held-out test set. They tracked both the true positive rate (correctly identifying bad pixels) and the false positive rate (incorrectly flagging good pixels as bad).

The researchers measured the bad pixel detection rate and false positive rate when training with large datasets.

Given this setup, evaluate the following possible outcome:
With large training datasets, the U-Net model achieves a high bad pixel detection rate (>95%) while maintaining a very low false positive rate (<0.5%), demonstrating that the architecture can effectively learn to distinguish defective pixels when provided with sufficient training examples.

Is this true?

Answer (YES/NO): NO